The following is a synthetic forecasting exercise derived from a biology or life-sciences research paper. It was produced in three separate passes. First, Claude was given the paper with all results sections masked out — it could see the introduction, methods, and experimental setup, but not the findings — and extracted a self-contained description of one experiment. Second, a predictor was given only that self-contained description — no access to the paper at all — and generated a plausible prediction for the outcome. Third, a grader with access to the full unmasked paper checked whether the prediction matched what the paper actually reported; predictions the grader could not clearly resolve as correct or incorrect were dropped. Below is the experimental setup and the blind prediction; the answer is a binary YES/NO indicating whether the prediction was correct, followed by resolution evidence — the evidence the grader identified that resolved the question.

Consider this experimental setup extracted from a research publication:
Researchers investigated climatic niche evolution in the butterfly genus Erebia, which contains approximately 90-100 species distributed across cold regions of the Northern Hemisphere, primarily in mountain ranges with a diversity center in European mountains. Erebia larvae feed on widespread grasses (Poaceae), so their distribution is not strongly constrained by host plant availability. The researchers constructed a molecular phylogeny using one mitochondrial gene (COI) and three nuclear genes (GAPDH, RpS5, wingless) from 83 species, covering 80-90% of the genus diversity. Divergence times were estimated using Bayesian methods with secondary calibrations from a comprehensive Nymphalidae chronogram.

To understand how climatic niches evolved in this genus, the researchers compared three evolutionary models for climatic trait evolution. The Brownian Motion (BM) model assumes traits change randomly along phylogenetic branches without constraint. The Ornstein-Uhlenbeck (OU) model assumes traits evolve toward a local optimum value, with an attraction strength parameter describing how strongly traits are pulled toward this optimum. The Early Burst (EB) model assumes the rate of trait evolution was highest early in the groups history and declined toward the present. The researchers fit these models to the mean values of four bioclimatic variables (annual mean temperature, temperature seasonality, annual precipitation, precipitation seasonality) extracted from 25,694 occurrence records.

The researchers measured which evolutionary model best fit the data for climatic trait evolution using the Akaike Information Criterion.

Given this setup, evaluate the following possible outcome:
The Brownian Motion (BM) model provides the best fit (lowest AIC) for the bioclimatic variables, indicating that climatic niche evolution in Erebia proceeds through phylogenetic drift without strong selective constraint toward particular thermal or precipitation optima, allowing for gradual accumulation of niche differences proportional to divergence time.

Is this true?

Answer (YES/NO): NO